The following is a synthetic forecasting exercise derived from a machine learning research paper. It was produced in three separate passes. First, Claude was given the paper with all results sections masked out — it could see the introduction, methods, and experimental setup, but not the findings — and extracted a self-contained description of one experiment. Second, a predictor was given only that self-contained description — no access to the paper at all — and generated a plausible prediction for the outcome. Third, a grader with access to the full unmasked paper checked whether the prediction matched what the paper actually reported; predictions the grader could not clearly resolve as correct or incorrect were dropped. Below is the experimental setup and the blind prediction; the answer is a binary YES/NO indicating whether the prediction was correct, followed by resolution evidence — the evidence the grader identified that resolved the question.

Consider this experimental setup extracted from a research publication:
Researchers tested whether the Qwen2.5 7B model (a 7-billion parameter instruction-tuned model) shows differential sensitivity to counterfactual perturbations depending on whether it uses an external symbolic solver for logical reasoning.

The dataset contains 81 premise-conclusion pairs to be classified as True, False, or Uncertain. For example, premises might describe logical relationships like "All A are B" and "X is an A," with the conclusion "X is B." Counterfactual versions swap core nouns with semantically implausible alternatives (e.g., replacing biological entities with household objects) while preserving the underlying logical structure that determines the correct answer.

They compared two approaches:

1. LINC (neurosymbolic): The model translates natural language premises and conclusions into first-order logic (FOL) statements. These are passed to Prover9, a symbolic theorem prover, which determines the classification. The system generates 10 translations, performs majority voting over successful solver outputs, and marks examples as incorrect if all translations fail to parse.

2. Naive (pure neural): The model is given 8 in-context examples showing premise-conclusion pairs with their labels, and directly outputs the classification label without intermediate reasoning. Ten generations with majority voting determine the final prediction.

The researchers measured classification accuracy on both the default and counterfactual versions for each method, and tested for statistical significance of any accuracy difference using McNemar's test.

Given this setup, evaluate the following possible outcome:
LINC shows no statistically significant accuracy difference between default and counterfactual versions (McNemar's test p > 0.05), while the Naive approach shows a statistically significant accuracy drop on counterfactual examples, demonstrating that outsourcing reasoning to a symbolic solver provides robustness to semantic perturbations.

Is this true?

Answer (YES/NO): YES